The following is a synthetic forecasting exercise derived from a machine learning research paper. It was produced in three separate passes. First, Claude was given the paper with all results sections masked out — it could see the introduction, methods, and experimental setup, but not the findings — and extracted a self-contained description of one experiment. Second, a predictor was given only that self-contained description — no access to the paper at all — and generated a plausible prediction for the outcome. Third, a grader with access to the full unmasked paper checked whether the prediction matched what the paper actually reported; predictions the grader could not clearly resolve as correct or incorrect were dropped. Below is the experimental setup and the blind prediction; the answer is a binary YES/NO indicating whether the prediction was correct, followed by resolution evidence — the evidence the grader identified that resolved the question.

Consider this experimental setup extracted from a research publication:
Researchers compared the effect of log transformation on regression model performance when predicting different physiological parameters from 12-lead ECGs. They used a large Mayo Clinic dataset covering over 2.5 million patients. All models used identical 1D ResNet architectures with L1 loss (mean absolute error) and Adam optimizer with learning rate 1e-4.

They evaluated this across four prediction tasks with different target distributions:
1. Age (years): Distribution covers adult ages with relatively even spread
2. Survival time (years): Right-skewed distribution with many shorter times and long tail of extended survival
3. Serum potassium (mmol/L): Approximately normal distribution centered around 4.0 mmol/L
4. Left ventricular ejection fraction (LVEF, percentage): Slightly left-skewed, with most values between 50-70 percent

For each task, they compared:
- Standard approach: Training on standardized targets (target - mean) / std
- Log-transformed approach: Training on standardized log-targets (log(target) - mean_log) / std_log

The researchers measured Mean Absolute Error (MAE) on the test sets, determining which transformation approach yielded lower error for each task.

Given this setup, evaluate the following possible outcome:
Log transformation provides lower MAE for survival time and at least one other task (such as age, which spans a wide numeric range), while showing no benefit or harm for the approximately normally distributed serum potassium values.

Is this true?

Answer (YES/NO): NO